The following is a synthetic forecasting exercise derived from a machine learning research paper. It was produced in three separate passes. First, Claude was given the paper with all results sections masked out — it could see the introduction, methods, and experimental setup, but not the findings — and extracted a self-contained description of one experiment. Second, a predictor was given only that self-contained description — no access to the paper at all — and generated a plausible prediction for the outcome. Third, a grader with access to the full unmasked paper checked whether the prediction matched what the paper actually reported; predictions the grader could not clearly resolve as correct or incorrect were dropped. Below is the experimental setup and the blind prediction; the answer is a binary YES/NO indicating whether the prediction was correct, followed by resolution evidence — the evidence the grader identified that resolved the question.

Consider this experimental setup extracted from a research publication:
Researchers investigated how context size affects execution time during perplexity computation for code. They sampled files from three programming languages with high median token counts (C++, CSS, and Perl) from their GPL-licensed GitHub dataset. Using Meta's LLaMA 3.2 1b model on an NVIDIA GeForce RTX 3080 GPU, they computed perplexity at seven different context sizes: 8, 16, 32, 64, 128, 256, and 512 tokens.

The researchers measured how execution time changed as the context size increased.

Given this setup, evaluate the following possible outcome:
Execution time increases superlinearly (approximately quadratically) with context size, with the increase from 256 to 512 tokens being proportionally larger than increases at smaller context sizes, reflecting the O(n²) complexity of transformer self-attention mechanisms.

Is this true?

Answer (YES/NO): NO